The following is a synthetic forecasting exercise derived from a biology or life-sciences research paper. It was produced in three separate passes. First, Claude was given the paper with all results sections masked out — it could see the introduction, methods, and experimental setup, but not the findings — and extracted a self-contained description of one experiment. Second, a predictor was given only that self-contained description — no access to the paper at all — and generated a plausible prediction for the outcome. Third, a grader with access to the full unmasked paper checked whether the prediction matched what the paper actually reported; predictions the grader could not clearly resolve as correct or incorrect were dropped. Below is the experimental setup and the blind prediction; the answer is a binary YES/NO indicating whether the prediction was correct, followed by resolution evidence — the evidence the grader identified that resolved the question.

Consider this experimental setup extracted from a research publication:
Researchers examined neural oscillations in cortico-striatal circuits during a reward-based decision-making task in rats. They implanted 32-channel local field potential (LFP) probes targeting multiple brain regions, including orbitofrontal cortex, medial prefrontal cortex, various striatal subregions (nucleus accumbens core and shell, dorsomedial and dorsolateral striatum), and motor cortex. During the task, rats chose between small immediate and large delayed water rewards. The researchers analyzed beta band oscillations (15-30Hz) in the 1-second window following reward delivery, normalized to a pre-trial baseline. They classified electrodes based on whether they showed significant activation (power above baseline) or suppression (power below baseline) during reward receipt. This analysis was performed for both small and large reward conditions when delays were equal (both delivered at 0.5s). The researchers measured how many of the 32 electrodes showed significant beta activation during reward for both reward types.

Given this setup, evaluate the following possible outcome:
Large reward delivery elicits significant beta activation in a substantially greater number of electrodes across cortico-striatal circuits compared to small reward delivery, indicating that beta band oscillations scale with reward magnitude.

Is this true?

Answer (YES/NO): NO